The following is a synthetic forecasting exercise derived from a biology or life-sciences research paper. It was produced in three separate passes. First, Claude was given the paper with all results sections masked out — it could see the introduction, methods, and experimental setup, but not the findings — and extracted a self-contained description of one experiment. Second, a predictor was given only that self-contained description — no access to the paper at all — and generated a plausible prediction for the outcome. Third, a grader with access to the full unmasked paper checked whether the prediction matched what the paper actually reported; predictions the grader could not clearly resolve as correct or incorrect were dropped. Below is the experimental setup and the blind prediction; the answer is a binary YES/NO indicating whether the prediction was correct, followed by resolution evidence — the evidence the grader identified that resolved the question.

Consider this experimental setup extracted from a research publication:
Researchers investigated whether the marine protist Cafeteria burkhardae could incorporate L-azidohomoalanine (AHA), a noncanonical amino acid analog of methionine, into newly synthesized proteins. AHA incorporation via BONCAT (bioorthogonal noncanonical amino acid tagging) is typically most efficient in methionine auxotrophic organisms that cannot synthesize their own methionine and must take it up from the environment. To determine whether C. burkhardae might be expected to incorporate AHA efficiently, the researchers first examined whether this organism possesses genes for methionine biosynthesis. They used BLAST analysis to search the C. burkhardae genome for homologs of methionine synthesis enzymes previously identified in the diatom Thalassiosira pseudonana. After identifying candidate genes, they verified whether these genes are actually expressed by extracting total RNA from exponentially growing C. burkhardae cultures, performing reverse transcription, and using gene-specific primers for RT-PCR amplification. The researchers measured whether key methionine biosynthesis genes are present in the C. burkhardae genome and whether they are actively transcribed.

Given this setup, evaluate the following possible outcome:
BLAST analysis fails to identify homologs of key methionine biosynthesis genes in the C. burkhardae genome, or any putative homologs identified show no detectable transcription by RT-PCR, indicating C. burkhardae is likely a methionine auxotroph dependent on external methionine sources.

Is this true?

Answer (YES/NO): NO